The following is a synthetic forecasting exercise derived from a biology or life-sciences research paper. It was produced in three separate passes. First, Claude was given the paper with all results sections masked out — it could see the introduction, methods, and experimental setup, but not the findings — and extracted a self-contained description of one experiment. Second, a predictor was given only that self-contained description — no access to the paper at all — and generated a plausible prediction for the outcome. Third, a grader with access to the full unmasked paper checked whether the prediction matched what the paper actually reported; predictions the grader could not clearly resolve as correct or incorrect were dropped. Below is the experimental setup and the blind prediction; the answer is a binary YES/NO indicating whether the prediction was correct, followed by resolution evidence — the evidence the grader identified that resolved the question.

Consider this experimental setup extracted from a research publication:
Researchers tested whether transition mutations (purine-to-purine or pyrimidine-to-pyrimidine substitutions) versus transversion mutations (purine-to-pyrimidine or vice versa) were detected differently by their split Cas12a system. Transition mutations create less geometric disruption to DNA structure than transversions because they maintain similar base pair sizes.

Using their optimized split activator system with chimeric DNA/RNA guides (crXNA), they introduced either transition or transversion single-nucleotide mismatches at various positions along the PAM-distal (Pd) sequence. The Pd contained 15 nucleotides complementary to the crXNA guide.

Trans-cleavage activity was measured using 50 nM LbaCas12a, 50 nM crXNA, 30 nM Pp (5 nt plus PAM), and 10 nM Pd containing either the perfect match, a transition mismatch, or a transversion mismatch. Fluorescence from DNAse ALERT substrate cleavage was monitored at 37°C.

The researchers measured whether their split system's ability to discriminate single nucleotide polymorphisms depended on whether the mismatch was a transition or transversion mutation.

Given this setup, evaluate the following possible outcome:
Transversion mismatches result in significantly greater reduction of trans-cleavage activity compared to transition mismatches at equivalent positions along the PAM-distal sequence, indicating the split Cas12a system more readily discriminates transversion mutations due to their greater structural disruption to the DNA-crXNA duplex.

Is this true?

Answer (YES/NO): NO